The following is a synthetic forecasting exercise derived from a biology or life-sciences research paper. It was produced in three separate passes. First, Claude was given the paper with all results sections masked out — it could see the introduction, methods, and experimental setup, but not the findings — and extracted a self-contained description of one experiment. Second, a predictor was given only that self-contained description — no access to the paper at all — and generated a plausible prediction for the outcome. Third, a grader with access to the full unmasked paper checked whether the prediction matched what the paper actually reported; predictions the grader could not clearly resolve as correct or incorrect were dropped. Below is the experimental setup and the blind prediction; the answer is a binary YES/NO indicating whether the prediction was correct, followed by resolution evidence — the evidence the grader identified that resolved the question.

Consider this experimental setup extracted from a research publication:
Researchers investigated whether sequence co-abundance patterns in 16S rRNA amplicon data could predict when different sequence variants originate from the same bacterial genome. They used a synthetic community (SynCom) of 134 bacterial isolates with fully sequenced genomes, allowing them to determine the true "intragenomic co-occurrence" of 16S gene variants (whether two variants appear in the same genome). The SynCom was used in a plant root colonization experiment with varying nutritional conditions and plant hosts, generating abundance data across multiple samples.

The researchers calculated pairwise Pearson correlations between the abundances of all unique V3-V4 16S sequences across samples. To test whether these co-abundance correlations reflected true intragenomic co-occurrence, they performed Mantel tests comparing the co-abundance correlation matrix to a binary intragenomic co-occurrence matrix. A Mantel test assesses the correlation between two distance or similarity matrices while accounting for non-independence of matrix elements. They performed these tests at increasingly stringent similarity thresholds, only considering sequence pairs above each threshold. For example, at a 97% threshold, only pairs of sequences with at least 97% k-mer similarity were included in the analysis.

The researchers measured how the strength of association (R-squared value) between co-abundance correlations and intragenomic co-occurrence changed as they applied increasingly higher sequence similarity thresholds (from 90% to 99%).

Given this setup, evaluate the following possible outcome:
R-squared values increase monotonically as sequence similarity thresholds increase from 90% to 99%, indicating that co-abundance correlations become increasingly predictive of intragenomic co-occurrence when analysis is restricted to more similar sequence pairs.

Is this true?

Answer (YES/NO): YES